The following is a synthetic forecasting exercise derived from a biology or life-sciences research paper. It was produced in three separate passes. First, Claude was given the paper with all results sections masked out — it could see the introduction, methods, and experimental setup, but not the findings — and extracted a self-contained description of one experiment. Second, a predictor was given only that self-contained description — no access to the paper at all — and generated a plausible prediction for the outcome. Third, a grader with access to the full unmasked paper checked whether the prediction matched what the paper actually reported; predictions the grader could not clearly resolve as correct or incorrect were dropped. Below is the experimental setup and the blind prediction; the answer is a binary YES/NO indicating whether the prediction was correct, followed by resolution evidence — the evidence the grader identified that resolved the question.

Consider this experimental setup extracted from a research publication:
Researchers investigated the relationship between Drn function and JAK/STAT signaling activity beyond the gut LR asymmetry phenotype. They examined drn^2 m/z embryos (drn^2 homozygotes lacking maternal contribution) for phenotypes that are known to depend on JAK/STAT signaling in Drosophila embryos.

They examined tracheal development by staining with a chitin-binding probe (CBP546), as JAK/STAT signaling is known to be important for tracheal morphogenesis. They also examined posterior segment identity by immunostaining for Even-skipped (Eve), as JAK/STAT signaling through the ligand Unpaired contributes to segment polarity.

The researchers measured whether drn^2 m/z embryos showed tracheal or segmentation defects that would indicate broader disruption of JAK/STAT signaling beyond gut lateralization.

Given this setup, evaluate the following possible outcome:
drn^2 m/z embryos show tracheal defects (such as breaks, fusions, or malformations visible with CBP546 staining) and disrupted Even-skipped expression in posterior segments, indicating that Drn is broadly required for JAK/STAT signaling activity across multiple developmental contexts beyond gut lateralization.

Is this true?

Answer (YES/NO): YES